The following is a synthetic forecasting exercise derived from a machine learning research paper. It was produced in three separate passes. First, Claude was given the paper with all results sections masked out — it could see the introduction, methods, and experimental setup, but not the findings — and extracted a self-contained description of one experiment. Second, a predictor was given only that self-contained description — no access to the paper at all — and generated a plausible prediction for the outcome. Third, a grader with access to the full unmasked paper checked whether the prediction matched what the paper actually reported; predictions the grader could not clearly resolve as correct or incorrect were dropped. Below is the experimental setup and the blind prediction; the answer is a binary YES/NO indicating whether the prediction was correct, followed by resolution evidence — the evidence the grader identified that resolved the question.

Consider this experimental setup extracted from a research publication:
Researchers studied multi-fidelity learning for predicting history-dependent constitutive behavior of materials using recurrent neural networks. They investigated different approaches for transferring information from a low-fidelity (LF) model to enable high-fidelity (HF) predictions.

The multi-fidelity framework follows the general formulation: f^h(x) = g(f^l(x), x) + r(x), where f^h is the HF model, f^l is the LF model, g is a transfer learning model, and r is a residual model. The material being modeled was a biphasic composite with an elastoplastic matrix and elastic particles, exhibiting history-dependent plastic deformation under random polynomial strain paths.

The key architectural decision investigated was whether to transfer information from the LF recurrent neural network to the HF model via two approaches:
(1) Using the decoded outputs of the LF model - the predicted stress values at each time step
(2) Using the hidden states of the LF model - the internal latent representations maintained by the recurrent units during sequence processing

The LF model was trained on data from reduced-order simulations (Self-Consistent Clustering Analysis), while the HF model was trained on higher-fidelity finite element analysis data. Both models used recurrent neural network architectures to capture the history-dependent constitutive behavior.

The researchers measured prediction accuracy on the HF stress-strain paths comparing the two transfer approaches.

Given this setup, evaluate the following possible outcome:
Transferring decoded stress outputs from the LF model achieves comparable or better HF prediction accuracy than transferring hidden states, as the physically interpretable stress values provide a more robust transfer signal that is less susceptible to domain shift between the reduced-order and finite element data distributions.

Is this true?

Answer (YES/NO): NO